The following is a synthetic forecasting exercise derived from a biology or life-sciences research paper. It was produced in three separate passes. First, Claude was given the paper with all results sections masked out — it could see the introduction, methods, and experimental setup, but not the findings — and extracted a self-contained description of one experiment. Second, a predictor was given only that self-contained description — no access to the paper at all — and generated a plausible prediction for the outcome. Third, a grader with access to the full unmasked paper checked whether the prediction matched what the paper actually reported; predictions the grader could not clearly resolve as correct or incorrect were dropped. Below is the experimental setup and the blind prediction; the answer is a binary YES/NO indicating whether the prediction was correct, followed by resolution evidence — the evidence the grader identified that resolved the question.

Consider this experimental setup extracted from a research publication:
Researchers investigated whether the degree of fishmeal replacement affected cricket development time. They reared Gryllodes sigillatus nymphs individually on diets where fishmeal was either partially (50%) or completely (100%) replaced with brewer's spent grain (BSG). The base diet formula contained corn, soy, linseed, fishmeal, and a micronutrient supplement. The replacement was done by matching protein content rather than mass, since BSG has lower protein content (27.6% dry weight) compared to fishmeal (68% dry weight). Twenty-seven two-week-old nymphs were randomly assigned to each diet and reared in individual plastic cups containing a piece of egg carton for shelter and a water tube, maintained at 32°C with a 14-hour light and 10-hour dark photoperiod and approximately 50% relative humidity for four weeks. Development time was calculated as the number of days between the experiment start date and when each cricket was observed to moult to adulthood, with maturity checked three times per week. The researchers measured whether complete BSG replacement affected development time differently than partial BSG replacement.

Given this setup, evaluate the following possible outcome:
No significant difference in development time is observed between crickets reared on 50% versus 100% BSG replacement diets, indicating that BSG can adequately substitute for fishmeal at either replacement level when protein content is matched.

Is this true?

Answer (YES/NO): YES